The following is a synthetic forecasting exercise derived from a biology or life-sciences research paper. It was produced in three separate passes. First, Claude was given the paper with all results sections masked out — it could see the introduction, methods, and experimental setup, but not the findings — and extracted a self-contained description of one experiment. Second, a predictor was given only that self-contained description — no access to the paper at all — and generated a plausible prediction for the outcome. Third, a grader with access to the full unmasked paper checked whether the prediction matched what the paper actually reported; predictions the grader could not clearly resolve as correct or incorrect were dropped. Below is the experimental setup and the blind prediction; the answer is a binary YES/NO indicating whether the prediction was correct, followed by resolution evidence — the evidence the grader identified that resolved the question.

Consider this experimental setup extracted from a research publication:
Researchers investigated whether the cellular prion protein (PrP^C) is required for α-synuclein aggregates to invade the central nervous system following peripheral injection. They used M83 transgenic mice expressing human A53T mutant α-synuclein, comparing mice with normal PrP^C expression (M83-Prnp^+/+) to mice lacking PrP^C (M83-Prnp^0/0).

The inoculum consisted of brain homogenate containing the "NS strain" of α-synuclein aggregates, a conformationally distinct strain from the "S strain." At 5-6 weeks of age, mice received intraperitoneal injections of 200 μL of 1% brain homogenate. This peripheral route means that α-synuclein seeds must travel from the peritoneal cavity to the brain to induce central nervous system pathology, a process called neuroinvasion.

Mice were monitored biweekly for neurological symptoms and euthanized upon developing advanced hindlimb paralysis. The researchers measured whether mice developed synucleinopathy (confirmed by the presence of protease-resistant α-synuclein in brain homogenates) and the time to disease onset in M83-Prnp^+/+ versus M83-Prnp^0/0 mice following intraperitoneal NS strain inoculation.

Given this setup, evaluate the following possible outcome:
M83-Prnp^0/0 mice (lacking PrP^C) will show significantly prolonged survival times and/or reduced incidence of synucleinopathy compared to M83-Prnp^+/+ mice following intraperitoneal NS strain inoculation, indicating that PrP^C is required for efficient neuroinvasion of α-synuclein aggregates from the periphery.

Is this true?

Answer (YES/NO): NO